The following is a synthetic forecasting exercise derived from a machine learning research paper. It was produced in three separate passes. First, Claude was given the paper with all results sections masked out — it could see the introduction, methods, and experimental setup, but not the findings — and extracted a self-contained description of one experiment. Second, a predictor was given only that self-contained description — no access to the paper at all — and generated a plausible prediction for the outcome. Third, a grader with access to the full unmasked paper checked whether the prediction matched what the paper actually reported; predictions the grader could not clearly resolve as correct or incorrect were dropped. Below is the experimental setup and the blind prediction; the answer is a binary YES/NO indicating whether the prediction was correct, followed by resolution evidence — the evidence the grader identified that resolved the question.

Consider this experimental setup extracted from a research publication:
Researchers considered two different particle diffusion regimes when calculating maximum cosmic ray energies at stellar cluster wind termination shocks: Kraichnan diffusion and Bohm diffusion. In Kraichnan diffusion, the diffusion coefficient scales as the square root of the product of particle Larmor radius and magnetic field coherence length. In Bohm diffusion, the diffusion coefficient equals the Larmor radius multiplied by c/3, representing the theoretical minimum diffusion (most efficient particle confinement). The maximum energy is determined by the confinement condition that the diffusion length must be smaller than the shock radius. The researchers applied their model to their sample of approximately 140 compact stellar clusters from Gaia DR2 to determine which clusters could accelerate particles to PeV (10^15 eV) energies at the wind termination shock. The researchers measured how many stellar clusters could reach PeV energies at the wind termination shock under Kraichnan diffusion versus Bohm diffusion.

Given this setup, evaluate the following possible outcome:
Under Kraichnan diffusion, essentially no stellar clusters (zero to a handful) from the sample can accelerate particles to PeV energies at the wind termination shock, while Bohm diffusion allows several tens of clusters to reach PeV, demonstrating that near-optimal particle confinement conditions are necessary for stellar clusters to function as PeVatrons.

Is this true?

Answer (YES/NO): NO